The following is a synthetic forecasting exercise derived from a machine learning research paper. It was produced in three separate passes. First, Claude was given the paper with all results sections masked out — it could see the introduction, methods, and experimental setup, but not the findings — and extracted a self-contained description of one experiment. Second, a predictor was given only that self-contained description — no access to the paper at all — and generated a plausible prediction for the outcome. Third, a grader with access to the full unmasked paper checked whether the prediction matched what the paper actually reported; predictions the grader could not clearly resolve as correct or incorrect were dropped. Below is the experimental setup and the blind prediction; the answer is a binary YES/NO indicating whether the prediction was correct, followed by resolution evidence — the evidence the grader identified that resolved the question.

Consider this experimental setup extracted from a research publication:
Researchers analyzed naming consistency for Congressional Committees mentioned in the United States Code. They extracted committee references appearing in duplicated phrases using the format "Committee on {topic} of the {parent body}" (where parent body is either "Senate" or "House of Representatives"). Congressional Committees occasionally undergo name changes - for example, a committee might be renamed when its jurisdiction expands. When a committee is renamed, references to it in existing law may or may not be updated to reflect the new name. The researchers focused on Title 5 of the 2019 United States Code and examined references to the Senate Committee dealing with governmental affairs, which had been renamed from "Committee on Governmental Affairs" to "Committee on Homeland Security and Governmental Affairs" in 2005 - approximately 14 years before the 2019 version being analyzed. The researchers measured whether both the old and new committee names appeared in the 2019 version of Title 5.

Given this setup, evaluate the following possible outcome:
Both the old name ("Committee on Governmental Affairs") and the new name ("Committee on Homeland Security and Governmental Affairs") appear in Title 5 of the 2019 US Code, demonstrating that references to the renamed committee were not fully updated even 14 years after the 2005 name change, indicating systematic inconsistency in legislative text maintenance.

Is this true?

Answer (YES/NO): YES